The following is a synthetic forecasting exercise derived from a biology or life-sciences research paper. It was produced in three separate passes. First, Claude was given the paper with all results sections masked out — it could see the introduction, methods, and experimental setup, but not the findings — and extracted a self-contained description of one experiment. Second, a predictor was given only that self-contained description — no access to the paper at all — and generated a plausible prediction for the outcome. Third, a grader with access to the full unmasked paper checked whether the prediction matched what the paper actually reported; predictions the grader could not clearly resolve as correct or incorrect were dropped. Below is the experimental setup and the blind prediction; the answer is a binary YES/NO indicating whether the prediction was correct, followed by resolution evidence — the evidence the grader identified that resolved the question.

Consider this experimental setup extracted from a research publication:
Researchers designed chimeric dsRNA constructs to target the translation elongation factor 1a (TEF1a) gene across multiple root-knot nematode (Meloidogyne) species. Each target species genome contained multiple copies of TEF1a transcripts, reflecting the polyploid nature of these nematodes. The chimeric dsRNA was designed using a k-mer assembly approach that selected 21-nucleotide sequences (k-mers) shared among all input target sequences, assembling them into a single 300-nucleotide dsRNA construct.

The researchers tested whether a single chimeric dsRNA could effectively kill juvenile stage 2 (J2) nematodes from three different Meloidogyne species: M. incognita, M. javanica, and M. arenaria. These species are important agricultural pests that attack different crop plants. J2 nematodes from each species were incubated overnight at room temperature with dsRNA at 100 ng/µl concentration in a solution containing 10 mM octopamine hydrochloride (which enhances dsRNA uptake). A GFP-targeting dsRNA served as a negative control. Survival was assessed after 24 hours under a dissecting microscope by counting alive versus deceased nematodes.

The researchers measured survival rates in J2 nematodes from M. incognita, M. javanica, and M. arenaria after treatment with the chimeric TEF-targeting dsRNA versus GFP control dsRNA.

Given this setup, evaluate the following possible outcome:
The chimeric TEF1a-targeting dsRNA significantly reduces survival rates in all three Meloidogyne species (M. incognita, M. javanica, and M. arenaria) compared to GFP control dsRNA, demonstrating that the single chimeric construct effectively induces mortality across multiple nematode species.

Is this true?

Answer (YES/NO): YES